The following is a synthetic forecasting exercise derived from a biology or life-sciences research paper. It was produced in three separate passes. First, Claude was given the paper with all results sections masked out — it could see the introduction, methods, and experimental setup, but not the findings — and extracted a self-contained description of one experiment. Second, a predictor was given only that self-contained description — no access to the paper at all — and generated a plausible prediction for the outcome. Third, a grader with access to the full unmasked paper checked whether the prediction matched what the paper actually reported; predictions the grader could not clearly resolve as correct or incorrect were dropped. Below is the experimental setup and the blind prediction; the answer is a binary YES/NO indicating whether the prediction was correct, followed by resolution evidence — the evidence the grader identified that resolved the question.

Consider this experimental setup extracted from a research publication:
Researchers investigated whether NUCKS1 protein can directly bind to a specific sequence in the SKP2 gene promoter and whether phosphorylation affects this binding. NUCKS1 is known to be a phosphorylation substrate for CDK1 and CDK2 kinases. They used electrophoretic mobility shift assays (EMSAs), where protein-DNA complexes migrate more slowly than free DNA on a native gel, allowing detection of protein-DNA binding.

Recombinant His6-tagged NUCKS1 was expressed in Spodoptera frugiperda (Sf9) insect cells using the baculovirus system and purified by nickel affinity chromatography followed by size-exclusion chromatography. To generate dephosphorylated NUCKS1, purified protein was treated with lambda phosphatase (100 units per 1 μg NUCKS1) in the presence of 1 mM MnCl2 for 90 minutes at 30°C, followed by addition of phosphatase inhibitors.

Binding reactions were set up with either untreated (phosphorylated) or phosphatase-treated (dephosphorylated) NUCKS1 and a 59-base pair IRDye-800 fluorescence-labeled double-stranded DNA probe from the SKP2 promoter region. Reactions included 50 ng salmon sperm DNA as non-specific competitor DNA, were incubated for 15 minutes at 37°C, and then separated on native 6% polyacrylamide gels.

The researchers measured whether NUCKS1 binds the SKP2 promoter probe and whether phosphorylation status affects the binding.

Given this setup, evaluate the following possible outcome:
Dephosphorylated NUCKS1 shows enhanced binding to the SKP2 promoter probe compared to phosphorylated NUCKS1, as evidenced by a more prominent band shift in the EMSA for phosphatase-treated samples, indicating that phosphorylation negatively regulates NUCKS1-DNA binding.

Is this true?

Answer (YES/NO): YES